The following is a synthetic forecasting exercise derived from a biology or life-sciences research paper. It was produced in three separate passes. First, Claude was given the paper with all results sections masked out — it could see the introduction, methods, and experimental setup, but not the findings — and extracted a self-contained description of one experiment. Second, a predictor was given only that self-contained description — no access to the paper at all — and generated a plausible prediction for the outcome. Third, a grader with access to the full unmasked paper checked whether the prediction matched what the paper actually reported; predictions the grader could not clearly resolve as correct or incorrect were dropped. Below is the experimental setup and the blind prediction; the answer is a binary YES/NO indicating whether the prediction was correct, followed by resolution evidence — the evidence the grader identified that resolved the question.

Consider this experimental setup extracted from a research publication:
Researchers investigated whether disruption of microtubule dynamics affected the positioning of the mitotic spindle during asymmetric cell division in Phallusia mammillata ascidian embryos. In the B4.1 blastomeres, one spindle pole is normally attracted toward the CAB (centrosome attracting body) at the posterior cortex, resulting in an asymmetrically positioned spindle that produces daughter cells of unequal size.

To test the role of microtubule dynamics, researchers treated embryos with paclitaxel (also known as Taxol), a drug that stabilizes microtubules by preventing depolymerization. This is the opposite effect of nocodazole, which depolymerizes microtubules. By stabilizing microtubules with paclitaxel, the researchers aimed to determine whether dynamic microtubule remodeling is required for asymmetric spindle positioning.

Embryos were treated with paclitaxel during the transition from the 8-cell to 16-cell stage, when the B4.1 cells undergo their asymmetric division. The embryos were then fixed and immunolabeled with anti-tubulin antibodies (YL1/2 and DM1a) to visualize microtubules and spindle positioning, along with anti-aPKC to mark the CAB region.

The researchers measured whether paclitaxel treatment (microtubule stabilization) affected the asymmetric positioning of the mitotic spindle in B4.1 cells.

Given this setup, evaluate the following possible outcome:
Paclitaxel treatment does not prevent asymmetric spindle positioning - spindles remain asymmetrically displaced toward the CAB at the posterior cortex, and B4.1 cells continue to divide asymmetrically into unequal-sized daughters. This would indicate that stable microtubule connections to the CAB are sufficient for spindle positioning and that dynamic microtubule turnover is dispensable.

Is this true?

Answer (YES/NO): NO